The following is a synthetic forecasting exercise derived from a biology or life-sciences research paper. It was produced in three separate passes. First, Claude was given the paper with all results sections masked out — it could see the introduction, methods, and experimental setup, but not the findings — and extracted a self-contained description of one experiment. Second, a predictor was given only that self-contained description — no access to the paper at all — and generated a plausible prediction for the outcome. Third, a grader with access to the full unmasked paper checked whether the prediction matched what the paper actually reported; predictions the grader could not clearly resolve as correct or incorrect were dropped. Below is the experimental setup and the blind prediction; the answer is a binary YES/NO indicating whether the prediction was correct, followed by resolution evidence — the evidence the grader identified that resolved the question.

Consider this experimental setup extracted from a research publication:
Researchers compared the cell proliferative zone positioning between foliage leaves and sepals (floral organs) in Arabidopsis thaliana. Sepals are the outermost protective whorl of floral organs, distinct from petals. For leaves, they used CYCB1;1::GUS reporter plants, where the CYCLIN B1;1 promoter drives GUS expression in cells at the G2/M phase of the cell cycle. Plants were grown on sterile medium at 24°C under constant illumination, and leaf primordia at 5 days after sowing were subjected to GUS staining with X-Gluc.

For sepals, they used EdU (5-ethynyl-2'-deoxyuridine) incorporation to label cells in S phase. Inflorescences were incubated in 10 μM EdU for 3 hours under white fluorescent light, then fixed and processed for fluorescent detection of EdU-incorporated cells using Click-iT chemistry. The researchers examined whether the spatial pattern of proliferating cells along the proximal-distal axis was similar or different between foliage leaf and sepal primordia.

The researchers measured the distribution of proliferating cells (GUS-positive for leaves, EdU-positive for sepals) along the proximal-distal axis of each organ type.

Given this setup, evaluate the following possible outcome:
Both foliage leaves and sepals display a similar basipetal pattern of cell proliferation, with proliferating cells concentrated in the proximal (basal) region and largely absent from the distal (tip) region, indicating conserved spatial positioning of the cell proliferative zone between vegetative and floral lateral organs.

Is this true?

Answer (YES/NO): YES